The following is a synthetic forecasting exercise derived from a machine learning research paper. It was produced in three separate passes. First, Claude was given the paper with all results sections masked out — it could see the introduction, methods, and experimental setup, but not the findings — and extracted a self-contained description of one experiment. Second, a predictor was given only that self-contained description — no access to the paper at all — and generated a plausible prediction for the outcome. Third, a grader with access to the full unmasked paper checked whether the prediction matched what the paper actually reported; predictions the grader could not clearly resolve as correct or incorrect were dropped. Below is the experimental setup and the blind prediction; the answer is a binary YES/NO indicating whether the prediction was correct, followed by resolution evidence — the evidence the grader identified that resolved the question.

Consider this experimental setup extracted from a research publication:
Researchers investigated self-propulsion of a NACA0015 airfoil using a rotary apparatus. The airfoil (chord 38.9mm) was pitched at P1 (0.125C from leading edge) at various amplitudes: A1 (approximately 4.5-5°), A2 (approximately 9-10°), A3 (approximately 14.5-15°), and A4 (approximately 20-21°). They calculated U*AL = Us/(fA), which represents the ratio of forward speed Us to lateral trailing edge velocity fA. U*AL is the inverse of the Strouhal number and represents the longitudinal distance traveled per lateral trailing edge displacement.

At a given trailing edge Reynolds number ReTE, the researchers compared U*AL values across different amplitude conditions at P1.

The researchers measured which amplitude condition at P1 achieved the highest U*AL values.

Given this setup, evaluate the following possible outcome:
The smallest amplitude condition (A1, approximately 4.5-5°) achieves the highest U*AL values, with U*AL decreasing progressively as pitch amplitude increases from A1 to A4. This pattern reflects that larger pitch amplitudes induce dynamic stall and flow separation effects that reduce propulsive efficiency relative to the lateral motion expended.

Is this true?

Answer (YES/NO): NO